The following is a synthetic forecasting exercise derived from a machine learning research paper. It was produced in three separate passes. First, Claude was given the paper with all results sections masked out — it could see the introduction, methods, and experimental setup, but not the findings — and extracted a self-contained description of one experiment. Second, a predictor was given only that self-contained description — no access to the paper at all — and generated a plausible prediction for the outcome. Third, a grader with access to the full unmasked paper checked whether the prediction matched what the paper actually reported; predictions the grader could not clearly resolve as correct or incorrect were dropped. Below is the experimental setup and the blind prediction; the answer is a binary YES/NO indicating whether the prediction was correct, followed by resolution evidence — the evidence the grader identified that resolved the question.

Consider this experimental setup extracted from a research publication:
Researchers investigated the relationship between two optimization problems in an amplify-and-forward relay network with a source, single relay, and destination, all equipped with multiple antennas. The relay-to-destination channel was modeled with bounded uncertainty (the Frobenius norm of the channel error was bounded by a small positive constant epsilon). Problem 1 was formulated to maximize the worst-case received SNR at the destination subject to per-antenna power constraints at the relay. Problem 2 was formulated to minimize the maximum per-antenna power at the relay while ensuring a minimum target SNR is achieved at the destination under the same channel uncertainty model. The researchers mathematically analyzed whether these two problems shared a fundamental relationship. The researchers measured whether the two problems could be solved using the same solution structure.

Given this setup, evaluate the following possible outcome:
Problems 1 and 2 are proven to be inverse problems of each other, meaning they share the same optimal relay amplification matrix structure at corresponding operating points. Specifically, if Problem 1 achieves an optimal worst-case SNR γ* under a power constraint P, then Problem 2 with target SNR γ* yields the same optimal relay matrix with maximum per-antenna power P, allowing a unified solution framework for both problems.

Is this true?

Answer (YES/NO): YES